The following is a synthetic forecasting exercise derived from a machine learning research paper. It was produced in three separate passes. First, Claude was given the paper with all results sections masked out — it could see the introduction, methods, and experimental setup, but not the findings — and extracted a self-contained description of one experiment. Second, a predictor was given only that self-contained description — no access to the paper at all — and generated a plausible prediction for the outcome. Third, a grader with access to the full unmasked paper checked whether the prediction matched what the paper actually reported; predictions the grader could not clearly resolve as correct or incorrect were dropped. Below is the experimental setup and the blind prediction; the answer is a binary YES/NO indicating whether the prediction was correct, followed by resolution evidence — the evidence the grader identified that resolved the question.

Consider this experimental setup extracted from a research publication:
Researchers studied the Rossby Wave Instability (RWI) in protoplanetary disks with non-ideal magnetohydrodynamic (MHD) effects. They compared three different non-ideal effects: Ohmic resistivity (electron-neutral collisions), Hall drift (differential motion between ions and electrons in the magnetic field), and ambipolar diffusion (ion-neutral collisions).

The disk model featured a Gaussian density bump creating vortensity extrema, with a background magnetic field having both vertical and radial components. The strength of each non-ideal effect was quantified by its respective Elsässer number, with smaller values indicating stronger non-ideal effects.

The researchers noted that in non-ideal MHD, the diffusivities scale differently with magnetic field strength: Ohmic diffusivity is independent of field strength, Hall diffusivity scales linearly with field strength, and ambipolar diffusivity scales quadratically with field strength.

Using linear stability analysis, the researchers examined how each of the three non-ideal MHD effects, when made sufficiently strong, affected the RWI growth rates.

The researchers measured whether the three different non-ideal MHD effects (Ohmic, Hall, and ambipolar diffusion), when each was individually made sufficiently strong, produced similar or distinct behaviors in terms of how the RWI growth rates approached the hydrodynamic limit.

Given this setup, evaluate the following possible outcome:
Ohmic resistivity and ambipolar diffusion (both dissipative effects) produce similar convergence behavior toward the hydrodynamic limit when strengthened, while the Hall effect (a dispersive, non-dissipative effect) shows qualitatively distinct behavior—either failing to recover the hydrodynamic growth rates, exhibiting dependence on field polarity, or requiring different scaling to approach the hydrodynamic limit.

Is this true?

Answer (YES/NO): NO